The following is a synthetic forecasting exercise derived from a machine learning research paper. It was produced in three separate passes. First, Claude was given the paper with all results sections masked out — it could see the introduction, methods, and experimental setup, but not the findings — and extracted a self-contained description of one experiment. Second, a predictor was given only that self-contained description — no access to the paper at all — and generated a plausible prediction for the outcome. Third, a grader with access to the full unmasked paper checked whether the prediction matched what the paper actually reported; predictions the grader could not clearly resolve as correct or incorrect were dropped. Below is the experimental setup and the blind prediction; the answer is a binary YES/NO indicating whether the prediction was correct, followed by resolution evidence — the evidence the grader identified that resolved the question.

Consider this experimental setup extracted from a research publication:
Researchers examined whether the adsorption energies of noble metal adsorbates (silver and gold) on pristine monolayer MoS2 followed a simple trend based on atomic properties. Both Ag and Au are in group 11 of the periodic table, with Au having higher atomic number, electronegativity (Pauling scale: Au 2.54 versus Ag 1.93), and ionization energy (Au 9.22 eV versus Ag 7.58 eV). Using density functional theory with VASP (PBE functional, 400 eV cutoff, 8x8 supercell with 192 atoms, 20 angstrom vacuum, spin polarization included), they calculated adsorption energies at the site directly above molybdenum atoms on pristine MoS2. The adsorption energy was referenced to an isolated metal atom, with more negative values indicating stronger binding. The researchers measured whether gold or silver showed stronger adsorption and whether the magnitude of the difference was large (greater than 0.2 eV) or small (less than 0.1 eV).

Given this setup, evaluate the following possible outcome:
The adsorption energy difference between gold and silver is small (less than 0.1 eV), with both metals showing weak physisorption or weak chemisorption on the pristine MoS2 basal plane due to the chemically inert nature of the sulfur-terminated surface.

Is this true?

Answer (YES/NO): YES